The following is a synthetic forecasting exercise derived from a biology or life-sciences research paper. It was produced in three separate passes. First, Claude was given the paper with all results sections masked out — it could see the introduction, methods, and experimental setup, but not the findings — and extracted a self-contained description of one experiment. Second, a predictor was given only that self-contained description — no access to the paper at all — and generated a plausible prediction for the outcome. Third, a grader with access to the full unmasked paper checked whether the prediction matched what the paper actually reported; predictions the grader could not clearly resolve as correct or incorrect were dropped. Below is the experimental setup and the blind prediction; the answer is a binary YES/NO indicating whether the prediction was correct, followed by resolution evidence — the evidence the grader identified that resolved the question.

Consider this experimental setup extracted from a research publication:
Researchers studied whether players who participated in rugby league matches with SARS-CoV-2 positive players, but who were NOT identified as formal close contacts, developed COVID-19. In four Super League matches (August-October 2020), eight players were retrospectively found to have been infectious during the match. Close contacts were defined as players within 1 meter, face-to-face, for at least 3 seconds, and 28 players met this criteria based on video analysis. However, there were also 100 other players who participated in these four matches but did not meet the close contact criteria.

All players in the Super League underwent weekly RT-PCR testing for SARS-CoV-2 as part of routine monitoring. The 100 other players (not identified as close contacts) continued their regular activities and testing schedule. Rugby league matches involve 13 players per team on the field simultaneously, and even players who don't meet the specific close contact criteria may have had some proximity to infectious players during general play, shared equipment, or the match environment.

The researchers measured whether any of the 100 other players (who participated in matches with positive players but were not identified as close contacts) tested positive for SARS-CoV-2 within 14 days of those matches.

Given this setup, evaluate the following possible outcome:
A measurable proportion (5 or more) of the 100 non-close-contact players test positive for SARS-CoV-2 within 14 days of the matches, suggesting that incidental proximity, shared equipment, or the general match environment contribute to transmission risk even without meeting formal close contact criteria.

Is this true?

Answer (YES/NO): NO